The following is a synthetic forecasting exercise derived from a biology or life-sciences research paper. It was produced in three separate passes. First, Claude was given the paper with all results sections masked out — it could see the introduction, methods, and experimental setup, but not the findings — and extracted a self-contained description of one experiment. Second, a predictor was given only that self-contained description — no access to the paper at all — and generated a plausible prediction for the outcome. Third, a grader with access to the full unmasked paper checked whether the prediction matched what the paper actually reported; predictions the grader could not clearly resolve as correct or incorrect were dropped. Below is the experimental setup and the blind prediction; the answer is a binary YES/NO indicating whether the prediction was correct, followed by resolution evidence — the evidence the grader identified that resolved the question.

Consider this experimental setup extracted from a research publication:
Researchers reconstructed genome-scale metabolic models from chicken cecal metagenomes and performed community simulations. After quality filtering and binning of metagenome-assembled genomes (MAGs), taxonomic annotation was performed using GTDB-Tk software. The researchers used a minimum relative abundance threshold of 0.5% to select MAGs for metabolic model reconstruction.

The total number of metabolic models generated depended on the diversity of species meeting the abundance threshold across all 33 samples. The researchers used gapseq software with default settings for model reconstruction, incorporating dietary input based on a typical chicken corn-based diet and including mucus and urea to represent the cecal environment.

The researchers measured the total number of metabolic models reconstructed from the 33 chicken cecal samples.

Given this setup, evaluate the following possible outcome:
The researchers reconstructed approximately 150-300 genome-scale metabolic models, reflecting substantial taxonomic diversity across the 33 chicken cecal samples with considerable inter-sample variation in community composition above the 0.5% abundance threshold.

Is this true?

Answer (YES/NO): YES